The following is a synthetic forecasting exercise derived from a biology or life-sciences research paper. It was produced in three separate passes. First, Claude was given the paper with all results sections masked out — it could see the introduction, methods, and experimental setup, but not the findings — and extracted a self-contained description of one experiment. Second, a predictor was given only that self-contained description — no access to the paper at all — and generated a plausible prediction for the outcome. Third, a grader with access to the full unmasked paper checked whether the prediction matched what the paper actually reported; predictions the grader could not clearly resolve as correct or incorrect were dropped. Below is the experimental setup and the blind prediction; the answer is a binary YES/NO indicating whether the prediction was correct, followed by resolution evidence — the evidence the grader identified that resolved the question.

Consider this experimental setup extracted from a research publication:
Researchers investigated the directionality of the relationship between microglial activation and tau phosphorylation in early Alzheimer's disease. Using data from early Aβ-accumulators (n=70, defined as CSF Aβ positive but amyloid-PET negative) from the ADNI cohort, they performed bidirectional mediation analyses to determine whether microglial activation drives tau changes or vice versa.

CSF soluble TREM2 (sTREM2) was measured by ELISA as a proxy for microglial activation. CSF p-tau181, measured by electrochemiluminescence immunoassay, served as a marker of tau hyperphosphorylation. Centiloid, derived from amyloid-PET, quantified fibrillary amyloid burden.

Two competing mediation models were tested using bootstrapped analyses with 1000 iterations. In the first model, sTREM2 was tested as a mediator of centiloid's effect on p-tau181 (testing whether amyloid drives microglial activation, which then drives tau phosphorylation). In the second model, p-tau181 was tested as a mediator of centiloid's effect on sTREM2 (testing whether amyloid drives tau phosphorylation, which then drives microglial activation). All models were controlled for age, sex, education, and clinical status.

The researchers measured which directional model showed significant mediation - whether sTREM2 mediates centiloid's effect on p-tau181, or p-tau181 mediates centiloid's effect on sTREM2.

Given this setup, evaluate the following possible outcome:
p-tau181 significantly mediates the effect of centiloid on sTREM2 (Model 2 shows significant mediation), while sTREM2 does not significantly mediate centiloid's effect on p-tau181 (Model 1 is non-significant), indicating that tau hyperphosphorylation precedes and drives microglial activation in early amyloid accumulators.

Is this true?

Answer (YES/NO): NO